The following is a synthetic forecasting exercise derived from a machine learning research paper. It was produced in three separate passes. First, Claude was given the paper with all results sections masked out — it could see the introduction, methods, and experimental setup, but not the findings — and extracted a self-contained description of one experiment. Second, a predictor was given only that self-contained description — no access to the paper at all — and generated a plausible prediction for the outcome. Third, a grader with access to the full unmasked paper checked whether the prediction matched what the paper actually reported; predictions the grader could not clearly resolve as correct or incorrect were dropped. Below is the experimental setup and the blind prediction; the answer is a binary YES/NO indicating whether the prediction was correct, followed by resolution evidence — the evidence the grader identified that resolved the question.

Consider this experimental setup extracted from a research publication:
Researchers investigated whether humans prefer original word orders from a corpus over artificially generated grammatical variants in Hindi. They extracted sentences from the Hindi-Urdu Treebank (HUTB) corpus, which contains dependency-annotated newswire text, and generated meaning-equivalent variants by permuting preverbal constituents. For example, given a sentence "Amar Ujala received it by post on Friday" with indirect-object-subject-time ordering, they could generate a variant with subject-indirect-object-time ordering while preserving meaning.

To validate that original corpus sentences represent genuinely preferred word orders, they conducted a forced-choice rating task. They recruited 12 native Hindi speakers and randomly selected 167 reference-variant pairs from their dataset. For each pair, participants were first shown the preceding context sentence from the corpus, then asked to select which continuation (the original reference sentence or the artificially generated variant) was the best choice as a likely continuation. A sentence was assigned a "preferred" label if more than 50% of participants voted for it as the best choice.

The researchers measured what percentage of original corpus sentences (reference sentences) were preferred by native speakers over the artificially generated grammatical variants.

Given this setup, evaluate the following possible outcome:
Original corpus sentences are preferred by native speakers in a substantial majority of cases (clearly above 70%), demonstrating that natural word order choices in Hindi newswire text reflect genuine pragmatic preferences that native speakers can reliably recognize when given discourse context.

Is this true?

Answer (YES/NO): YES